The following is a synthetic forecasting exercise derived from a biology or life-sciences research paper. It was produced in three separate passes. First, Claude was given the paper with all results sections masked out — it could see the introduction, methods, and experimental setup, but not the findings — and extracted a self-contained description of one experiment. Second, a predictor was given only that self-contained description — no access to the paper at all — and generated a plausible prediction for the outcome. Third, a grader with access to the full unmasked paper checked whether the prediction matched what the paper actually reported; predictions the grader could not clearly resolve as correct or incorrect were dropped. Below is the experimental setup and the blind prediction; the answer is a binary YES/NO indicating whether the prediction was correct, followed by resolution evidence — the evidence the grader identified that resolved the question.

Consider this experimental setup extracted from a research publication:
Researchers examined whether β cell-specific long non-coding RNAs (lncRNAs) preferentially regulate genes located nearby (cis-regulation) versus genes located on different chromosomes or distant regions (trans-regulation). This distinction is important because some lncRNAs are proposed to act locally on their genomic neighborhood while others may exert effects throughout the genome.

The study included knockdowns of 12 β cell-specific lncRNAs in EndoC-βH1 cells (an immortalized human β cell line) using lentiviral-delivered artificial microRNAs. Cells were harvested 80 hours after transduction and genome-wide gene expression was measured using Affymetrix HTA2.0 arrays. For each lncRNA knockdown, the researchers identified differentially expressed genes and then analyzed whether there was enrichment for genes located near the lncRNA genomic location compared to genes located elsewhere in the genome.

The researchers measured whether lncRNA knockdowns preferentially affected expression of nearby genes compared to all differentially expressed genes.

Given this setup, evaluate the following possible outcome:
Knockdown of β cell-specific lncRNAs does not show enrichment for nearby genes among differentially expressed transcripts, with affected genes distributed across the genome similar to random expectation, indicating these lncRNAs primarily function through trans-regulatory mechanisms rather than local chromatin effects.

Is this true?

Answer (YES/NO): NO